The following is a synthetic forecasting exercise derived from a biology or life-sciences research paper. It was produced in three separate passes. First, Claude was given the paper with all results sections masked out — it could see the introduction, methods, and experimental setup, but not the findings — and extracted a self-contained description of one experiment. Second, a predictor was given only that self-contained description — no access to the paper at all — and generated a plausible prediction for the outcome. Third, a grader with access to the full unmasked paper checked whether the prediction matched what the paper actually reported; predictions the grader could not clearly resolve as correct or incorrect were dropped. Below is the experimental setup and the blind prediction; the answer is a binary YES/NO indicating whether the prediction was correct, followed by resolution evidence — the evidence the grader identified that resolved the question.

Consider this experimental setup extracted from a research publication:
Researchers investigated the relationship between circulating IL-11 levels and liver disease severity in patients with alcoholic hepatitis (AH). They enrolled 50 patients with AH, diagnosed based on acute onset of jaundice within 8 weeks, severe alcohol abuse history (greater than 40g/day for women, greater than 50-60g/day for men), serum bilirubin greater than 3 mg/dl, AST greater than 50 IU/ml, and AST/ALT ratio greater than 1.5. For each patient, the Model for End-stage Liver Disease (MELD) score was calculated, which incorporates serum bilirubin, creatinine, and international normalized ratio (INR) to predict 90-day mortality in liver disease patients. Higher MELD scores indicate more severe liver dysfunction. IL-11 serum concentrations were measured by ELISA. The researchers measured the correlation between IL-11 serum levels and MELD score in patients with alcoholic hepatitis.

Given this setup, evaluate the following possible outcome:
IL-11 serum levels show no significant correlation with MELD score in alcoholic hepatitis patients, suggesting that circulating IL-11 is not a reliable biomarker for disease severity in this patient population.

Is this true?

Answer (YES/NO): NO